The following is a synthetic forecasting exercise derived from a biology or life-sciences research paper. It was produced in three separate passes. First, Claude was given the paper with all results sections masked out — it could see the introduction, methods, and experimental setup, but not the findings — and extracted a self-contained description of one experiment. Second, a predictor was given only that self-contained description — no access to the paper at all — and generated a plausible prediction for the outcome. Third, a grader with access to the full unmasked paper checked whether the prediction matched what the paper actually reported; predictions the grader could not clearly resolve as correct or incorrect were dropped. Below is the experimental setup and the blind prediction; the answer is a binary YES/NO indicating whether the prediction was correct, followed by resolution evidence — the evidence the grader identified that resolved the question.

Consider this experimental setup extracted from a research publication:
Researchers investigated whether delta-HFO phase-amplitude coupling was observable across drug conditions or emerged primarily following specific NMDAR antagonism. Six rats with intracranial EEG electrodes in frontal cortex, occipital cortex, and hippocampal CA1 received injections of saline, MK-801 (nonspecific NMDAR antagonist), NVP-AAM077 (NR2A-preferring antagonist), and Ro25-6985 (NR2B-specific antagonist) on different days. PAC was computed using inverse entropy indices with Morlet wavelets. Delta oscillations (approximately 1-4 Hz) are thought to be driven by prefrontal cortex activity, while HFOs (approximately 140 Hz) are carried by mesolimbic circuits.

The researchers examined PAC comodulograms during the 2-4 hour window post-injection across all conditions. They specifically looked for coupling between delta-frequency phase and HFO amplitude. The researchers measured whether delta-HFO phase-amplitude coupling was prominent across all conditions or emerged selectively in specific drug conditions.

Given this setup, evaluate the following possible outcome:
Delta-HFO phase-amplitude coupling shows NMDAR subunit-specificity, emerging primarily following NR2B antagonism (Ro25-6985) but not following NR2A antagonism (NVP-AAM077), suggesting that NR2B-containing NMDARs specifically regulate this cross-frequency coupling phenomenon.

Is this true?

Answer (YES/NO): NO